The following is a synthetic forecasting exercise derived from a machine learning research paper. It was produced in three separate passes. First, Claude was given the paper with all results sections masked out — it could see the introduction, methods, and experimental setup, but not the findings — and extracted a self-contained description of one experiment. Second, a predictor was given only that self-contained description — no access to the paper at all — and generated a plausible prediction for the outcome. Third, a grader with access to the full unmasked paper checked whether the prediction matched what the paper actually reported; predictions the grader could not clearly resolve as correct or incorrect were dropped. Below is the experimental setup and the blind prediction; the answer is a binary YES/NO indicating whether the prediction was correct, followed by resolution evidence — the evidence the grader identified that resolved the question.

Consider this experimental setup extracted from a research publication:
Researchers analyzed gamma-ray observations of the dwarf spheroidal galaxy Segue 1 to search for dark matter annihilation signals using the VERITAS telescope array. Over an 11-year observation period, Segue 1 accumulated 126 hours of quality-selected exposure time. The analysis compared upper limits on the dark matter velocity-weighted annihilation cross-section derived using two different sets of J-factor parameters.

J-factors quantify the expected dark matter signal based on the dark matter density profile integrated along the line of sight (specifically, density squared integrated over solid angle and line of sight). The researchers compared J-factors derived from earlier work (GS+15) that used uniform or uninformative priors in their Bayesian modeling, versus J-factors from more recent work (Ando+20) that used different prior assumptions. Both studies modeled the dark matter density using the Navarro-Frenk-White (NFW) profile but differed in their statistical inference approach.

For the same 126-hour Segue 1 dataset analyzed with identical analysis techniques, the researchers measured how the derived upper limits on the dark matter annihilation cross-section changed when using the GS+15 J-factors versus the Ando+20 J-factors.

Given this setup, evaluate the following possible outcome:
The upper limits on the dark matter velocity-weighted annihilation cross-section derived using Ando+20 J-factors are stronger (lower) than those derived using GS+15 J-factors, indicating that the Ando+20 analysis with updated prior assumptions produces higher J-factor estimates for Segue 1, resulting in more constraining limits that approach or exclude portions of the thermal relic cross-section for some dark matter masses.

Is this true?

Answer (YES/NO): NO